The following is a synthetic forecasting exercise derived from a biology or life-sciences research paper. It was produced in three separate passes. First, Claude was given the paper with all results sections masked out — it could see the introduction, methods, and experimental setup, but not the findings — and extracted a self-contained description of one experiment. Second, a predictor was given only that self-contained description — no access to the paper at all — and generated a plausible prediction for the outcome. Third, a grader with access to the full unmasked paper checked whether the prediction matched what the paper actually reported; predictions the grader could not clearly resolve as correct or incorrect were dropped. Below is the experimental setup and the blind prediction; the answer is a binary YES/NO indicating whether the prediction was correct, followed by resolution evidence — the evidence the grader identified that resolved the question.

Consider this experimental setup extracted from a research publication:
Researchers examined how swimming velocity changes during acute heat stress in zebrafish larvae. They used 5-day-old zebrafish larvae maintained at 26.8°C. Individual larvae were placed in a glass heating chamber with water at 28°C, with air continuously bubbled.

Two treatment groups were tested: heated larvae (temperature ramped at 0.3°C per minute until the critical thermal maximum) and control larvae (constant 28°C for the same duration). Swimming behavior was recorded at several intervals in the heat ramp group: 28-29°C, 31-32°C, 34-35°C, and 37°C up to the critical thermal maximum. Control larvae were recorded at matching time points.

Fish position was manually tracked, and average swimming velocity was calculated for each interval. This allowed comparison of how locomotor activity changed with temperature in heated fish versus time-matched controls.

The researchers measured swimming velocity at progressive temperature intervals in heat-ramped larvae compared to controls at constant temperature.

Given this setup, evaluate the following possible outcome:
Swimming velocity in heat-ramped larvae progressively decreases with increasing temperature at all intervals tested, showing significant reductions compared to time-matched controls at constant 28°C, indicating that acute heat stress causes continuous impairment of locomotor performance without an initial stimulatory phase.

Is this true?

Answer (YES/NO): NO